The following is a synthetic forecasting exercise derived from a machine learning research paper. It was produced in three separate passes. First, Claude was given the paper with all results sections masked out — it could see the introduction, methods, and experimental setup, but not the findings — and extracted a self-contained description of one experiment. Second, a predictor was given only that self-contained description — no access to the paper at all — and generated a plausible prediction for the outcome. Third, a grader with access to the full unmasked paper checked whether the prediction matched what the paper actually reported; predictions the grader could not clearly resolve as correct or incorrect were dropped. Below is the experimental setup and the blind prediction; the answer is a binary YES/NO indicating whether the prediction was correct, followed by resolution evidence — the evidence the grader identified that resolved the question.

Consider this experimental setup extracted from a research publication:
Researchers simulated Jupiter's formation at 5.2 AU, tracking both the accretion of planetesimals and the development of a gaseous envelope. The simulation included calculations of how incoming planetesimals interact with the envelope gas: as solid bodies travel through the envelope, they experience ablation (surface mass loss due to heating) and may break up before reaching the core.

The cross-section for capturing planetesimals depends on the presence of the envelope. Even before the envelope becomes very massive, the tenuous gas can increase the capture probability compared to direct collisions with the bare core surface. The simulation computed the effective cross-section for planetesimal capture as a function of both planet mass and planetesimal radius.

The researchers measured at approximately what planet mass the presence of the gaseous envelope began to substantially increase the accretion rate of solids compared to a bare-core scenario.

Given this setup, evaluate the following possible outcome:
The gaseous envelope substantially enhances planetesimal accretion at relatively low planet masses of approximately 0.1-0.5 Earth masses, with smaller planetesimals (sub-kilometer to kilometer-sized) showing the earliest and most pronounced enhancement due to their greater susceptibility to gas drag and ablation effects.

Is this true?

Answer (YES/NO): NO